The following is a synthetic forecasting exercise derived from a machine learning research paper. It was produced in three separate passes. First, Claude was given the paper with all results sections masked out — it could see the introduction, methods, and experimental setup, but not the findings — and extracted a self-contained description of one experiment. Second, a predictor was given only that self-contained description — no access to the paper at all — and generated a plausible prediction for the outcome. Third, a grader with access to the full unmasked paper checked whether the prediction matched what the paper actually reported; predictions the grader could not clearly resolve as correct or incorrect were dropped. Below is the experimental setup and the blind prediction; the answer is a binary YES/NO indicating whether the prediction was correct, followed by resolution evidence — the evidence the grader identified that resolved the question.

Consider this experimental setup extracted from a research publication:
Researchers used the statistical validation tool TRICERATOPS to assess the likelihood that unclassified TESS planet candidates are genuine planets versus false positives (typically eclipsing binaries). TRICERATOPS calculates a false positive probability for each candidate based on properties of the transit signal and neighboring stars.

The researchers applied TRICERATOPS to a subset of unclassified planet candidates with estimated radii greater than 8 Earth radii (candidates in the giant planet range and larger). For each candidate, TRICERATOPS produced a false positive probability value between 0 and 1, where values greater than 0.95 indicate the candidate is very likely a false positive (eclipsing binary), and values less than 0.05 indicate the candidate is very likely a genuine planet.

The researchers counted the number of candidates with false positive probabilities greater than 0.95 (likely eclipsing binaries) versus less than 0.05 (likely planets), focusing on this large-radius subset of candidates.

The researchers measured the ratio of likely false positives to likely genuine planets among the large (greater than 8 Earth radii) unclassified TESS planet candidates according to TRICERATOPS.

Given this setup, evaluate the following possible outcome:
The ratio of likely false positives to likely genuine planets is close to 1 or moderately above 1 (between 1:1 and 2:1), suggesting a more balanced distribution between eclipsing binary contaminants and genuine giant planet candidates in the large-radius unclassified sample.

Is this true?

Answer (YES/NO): NO